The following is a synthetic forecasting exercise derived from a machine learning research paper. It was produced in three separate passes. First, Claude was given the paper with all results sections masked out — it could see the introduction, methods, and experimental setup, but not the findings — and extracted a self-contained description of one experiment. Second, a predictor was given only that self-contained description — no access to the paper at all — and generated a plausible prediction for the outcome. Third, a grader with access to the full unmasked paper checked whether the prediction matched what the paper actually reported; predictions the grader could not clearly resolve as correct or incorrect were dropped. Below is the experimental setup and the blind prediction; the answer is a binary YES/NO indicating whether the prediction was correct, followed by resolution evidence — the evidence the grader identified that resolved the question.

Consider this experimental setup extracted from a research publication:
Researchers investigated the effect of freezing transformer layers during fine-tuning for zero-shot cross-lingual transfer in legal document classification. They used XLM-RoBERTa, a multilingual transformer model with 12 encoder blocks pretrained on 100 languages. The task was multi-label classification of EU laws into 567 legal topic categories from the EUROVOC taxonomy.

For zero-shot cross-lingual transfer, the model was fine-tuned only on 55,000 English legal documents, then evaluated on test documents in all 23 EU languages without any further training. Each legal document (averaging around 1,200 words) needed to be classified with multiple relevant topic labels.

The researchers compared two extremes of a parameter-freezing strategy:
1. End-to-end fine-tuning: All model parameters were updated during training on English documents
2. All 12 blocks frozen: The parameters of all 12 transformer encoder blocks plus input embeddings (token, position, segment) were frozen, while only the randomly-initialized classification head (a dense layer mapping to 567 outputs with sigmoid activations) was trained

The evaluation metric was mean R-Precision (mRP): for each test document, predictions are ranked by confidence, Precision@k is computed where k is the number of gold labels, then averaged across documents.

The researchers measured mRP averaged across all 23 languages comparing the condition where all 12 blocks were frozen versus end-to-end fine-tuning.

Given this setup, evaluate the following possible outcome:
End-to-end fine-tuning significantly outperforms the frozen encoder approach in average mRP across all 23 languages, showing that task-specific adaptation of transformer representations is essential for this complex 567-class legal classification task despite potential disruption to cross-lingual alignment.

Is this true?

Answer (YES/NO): YES